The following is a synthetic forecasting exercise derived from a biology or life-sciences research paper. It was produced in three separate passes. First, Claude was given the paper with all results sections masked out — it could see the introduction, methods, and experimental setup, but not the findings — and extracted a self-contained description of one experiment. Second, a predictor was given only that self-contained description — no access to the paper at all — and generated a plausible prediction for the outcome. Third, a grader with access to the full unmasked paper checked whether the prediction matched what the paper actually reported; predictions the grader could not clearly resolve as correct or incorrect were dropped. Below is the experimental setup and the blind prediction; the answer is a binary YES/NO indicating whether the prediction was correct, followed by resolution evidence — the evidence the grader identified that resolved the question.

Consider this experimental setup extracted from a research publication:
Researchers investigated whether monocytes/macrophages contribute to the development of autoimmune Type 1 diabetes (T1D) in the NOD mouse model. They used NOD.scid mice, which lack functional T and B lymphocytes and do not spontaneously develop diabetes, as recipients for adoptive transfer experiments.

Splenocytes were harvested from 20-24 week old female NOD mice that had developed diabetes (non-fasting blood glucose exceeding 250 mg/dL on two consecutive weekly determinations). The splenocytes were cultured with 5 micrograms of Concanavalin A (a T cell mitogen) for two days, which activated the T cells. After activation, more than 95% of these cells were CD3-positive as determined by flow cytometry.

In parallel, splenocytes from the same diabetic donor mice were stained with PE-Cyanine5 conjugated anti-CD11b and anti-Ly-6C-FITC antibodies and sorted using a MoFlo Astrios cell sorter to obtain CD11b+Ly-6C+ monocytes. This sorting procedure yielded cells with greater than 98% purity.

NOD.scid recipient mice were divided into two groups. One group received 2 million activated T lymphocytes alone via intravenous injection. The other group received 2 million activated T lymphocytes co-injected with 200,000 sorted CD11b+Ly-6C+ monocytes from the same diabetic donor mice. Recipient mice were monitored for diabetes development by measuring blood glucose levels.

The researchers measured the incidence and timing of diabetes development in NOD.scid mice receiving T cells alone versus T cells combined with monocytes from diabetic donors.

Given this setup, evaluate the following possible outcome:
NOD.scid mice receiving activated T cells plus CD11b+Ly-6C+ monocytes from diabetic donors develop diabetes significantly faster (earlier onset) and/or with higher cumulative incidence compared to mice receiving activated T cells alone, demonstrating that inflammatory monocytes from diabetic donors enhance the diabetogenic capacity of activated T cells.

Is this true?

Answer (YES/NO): NO